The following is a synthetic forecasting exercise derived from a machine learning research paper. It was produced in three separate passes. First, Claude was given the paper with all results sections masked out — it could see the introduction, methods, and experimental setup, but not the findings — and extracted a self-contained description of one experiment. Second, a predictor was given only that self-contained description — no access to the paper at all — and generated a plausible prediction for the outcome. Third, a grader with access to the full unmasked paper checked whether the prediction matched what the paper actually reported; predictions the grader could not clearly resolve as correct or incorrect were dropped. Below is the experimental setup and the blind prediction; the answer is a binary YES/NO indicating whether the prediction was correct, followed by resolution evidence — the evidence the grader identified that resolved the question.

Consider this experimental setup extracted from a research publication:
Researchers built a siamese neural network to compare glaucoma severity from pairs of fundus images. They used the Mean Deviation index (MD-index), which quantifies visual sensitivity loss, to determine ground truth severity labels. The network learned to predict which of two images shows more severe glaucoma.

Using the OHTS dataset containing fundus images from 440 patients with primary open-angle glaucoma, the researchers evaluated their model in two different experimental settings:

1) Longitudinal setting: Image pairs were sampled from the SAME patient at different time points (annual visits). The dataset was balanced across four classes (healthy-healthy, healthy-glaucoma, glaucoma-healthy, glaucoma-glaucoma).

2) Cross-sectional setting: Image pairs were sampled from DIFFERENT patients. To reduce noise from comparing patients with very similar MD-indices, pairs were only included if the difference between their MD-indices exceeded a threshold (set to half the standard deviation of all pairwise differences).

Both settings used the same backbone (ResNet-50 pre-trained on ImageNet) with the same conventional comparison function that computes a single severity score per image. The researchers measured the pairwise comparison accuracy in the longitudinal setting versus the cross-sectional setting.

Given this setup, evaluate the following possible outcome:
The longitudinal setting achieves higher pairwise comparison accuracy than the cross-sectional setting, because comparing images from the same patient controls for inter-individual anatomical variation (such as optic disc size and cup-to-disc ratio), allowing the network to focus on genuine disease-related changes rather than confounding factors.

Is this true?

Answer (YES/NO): YES